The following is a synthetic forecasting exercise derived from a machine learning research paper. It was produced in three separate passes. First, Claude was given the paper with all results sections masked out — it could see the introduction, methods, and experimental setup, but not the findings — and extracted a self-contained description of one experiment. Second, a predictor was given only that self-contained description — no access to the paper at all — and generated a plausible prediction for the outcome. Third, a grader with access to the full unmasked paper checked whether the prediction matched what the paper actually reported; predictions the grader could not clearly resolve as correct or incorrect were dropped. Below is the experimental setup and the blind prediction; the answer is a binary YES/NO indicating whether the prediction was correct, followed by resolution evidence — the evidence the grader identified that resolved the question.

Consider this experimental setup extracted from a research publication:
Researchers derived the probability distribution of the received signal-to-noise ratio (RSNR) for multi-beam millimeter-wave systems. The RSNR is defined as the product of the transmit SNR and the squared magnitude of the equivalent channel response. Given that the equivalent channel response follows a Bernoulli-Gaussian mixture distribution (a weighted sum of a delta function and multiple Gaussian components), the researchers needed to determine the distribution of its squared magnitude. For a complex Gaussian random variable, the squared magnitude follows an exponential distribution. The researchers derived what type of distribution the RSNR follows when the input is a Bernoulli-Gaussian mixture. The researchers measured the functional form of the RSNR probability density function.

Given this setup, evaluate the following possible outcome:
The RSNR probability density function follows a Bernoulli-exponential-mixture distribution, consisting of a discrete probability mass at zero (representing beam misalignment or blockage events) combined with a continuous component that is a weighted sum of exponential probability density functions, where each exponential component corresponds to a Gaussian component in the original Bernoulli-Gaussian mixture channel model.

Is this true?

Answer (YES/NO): YES